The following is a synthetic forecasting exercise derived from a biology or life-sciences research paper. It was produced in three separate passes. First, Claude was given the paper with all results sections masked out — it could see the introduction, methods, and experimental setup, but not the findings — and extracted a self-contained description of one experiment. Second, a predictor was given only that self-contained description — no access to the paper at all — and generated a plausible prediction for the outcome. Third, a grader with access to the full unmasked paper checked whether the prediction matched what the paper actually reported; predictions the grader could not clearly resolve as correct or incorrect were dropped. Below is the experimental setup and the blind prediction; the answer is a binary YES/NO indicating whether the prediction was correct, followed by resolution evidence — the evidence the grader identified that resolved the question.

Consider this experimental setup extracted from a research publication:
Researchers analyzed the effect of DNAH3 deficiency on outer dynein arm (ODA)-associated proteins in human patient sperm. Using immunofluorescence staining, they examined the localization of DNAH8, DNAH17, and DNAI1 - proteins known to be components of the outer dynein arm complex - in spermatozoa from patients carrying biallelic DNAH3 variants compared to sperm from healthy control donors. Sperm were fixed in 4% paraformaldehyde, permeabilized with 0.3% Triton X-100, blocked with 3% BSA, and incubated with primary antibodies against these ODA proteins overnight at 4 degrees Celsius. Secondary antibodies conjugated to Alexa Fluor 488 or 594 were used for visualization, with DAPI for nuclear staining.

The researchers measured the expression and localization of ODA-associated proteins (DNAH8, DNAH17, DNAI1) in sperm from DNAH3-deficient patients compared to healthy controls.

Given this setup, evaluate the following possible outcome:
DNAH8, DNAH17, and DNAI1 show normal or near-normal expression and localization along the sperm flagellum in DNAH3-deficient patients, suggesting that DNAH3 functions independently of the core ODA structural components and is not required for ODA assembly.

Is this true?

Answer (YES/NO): YES